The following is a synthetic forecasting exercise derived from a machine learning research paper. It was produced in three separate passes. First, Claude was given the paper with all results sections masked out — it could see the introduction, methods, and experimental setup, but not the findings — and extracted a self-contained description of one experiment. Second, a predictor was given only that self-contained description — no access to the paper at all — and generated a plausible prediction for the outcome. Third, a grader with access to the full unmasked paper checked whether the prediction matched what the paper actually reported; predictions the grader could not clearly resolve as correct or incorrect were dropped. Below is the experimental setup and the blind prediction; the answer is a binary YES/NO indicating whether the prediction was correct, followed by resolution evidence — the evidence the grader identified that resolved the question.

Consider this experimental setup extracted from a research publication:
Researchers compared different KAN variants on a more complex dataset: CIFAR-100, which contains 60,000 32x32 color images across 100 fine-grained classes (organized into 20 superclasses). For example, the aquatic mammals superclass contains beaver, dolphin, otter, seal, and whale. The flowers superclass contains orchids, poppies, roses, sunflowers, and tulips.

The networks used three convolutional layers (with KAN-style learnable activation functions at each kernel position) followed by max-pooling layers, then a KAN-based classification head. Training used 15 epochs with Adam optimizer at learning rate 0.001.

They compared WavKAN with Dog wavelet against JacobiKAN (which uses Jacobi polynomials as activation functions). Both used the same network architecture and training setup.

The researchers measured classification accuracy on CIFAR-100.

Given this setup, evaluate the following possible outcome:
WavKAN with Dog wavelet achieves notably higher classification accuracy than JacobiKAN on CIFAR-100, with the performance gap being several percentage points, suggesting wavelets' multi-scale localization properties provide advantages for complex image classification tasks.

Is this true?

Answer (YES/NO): YES